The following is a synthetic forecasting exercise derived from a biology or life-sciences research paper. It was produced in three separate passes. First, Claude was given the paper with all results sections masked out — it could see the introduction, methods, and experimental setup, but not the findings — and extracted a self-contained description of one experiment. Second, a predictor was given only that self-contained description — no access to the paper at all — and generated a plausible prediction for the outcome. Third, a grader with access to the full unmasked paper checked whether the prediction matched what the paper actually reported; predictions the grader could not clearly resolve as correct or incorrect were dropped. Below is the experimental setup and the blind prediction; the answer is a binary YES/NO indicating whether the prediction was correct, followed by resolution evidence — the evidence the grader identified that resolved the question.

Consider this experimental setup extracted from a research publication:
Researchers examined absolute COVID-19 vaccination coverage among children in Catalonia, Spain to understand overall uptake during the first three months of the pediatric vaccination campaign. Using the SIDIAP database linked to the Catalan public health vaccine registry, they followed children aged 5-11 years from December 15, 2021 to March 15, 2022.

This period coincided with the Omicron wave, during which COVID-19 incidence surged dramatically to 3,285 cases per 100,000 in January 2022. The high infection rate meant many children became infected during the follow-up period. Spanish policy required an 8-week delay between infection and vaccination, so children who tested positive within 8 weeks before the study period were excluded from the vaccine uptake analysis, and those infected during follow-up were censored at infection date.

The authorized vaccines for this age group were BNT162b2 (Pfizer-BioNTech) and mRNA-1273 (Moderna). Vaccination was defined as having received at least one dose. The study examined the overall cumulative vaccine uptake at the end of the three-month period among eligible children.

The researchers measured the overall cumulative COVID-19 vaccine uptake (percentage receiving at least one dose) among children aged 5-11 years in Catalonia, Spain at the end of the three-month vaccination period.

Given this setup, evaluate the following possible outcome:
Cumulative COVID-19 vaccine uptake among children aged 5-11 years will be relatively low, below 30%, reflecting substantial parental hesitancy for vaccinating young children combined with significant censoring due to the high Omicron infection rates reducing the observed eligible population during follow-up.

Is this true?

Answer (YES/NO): NO